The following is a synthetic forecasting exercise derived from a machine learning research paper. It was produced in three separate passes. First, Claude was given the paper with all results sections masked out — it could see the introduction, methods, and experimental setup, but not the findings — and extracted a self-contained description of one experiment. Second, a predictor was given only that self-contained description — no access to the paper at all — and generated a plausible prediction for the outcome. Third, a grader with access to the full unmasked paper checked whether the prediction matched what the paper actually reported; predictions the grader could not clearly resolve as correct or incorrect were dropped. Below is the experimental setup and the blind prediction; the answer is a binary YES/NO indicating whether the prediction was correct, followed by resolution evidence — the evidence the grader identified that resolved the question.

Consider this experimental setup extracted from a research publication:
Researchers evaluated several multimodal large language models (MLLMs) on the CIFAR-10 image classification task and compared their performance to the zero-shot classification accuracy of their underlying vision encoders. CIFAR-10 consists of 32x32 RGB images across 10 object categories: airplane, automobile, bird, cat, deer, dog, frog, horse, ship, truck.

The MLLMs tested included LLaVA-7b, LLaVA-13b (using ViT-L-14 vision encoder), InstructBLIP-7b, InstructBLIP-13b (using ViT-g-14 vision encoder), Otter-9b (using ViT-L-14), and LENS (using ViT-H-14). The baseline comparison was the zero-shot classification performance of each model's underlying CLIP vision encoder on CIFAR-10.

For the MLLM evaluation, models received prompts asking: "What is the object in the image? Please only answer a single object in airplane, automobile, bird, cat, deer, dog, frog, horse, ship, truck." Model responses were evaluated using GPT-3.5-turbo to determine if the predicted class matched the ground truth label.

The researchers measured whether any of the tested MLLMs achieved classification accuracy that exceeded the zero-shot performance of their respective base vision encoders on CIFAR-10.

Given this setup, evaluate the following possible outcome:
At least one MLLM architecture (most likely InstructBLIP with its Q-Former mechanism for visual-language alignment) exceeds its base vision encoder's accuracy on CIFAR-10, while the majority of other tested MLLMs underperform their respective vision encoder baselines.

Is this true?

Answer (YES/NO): YES